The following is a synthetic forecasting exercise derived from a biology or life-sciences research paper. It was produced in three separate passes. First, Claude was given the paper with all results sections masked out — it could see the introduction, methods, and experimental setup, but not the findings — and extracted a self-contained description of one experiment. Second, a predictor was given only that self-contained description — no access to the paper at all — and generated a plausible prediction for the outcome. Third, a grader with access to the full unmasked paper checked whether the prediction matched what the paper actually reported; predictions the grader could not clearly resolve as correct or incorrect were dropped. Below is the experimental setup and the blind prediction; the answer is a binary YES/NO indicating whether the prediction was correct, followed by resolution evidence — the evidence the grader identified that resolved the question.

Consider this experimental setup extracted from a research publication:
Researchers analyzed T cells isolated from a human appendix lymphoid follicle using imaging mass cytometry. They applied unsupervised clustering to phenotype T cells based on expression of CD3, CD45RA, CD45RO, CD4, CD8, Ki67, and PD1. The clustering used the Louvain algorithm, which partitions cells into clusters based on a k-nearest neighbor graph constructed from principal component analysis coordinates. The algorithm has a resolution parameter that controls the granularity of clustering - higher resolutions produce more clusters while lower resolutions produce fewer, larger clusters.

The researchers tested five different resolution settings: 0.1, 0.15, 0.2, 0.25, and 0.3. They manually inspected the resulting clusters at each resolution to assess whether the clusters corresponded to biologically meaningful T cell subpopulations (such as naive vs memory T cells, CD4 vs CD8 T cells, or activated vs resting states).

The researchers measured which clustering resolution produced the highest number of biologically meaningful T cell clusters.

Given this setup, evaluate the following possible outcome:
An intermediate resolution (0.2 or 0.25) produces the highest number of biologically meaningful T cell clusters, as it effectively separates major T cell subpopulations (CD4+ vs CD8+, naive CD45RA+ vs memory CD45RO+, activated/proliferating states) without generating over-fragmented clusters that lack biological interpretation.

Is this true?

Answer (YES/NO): YES